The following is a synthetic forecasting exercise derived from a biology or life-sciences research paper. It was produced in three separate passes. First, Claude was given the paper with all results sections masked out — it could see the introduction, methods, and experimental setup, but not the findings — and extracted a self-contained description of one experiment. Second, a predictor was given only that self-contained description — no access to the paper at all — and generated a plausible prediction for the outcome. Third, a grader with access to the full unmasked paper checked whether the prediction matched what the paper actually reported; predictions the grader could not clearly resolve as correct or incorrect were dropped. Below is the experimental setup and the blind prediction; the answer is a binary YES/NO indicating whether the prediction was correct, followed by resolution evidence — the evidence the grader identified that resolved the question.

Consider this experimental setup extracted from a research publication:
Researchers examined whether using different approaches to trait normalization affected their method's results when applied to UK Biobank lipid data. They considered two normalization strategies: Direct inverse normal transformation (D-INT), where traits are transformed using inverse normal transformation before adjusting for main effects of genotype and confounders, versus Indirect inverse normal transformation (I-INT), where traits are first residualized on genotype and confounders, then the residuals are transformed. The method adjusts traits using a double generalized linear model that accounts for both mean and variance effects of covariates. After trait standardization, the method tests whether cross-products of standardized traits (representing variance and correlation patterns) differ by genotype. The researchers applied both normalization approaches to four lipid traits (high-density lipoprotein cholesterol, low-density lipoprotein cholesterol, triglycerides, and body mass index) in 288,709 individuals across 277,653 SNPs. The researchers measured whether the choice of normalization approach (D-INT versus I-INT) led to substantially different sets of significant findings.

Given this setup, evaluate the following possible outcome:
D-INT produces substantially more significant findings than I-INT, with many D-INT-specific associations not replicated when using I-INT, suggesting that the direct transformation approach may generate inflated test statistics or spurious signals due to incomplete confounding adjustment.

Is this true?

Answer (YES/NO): NO